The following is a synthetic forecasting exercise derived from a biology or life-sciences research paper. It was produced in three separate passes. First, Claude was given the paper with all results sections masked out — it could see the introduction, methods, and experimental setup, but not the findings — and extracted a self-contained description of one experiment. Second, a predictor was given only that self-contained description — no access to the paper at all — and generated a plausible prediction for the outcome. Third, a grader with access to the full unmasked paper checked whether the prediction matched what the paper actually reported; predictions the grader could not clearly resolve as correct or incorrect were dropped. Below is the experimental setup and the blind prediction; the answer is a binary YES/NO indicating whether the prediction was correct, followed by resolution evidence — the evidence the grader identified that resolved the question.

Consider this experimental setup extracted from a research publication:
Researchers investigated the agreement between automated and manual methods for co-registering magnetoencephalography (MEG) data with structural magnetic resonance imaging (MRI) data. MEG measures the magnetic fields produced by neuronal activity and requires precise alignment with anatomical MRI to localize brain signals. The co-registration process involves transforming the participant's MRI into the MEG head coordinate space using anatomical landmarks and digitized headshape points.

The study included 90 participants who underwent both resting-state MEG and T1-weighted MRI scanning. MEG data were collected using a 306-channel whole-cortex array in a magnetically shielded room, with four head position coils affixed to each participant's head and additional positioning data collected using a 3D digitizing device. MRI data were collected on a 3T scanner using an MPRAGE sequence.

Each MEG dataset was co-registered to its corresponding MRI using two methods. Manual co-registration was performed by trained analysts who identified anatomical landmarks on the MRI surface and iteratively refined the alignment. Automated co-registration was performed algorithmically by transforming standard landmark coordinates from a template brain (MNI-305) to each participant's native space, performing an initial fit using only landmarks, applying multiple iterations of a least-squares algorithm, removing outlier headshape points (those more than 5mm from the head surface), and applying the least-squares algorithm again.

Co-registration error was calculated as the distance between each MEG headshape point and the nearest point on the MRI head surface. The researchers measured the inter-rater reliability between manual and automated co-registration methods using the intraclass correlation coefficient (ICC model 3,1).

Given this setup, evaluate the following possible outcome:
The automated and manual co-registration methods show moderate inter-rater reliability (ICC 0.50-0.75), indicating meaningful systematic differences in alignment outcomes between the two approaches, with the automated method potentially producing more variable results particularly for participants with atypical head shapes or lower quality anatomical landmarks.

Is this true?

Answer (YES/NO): NO